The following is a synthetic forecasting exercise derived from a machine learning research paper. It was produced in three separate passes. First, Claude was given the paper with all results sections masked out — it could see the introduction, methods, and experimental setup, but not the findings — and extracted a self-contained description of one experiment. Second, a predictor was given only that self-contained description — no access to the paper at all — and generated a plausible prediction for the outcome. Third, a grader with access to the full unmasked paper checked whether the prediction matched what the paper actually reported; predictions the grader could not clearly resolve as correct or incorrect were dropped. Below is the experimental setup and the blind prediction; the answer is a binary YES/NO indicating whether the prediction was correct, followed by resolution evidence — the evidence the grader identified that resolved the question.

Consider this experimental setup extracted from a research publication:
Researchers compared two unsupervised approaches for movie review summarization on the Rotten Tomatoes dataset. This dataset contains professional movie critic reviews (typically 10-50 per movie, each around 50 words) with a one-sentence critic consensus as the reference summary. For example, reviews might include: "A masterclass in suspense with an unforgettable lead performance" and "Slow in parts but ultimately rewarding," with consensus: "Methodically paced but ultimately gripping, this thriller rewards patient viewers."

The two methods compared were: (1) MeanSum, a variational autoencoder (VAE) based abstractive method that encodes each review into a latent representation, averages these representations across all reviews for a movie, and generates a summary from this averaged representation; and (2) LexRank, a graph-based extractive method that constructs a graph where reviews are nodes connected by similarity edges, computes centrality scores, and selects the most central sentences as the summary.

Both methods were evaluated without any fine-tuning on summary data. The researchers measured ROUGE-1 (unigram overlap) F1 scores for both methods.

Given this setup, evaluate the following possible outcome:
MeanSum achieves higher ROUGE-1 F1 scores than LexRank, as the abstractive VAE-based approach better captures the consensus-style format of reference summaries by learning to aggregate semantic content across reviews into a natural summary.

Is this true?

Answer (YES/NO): YES